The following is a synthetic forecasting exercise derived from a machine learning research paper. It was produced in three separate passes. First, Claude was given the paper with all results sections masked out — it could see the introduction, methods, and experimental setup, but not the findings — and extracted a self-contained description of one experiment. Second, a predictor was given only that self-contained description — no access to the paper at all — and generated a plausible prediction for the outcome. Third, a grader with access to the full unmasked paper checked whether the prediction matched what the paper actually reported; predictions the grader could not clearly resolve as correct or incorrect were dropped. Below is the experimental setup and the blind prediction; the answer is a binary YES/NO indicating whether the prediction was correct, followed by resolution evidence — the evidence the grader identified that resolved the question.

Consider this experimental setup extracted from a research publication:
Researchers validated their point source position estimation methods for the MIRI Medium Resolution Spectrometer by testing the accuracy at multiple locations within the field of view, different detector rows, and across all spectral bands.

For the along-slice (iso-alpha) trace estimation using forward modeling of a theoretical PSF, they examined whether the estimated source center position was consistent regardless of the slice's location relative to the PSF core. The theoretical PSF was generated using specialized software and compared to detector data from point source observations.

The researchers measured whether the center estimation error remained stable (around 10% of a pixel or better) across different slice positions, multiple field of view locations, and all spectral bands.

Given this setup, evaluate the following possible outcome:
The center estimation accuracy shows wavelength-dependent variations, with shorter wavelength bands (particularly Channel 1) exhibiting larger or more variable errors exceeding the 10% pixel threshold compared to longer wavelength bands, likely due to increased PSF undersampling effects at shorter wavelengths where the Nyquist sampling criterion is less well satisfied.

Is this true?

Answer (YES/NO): NO